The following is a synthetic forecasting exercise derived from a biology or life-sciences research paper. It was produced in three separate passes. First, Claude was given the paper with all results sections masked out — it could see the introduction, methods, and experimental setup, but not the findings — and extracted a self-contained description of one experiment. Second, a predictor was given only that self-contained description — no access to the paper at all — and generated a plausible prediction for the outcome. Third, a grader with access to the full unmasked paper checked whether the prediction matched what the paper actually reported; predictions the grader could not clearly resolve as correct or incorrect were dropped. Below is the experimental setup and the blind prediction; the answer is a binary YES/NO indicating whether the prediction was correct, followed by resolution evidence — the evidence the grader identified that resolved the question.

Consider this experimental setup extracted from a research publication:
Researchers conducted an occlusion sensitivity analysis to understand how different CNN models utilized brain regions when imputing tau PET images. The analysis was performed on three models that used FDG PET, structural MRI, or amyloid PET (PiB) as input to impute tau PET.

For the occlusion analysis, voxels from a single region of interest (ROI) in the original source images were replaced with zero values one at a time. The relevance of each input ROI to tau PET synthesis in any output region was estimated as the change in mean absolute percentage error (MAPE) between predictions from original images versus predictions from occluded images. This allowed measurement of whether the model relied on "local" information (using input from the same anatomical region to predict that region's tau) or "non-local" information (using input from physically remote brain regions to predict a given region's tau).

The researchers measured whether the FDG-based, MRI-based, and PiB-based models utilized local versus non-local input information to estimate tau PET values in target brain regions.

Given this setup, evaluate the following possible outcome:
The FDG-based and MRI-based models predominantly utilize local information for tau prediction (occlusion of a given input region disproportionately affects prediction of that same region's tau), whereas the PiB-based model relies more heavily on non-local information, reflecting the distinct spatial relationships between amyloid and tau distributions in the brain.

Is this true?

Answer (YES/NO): NO